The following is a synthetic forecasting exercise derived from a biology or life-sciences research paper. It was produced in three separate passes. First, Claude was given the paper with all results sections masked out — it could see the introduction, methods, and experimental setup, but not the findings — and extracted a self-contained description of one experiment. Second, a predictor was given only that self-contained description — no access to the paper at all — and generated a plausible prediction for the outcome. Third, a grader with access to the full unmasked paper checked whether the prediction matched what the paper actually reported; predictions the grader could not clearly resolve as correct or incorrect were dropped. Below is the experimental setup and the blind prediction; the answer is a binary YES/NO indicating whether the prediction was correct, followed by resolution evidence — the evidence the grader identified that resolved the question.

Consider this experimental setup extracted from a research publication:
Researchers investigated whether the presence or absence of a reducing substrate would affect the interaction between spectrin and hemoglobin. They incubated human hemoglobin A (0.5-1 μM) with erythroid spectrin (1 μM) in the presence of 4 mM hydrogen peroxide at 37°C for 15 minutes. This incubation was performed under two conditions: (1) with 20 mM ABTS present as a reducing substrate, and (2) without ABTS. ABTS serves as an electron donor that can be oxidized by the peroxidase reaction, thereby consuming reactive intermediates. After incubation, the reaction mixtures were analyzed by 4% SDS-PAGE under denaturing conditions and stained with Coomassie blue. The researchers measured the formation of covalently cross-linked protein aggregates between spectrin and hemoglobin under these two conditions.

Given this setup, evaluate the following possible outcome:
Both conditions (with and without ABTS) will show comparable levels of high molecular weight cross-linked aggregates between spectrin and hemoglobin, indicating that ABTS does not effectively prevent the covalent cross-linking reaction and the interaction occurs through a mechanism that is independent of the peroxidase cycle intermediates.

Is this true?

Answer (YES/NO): NO